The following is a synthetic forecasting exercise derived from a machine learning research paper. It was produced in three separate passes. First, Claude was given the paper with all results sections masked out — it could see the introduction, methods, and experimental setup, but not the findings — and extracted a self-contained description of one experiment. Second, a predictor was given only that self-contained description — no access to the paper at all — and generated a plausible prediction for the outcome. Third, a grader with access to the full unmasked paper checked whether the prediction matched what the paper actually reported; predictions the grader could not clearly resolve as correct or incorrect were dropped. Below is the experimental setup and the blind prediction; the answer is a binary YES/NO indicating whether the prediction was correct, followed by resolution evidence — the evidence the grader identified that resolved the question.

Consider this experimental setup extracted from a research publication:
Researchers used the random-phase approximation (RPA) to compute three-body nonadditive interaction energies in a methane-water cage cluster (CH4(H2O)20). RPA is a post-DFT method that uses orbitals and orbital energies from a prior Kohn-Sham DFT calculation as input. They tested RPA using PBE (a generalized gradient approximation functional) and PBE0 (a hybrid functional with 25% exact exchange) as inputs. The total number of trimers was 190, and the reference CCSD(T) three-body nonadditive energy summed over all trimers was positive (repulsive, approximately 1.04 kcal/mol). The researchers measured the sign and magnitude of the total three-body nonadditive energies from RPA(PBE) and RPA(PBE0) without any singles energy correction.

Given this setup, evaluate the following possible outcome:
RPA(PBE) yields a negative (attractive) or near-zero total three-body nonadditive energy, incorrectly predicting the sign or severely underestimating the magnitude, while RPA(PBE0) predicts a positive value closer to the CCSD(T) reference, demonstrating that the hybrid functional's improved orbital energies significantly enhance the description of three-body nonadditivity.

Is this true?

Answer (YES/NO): NO